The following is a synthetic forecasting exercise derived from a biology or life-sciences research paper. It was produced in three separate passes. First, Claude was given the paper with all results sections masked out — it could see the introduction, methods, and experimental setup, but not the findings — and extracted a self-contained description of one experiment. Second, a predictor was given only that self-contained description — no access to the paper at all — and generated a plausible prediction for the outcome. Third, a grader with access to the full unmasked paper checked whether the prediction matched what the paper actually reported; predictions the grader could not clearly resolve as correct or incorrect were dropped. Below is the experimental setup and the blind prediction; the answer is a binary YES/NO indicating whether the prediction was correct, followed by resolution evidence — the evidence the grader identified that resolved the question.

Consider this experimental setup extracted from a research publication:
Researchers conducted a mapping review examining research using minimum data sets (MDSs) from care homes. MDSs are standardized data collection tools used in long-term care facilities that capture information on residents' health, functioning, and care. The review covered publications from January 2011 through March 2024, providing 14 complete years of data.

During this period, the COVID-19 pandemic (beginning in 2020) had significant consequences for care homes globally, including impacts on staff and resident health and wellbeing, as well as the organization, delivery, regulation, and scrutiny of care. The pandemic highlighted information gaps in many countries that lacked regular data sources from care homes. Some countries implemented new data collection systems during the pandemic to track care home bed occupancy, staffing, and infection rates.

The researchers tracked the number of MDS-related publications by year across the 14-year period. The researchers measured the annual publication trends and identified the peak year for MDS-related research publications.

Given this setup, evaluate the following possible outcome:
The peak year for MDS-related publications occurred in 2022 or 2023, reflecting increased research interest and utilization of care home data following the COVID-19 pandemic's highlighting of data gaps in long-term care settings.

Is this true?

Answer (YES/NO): NO